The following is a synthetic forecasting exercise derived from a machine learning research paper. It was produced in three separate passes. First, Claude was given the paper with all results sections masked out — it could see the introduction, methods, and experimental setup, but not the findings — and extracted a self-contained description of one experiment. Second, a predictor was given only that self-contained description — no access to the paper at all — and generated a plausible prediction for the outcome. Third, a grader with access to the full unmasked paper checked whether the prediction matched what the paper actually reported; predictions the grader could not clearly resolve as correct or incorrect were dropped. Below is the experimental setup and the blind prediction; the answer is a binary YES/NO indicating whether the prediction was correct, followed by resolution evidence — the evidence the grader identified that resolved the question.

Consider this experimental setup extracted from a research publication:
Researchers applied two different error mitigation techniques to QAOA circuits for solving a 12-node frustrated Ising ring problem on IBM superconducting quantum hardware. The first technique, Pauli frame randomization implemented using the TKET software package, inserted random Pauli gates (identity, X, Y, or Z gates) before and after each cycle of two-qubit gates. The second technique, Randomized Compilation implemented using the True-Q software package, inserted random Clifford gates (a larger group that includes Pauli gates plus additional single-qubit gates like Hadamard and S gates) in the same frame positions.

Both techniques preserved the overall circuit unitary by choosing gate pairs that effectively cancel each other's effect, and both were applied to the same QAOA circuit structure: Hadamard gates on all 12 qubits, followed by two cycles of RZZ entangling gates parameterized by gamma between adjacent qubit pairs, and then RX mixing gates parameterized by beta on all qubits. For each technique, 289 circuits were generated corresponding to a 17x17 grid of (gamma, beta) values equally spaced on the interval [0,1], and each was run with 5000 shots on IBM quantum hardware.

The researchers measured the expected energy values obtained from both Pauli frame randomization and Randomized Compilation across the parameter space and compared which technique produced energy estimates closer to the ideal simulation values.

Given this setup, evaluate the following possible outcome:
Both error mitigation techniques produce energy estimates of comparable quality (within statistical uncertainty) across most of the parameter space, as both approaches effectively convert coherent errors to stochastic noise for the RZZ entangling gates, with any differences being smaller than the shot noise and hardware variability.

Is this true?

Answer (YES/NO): NO